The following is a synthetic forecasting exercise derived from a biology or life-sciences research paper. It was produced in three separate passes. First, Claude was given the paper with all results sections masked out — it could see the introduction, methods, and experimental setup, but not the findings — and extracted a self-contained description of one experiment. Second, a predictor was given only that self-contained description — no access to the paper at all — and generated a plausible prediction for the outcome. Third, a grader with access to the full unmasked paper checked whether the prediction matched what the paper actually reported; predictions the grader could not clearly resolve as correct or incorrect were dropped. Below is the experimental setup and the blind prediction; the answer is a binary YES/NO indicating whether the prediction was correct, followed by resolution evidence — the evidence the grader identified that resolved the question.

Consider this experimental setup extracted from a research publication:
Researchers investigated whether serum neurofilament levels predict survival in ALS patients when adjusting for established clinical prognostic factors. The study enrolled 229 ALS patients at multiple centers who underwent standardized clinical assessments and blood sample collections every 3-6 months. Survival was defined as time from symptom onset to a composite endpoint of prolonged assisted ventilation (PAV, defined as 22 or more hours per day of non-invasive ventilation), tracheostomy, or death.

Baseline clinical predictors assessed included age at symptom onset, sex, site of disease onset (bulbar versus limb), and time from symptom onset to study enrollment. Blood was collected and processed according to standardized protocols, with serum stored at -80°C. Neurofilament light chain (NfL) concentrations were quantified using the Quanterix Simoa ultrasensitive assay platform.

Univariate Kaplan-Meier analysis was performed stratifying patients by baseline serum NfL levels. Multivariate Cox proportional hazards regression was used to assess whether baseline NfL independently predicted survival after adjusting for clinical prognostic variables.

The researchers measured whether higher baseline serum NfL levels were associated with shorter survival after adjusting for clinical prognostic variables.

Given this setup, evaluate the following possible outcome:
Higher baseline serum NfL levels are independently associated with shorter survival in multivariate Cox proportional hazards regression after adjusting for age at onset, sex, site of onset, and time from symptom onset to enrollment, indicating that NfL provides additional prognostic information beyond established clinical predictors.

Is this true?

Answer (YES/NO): YES